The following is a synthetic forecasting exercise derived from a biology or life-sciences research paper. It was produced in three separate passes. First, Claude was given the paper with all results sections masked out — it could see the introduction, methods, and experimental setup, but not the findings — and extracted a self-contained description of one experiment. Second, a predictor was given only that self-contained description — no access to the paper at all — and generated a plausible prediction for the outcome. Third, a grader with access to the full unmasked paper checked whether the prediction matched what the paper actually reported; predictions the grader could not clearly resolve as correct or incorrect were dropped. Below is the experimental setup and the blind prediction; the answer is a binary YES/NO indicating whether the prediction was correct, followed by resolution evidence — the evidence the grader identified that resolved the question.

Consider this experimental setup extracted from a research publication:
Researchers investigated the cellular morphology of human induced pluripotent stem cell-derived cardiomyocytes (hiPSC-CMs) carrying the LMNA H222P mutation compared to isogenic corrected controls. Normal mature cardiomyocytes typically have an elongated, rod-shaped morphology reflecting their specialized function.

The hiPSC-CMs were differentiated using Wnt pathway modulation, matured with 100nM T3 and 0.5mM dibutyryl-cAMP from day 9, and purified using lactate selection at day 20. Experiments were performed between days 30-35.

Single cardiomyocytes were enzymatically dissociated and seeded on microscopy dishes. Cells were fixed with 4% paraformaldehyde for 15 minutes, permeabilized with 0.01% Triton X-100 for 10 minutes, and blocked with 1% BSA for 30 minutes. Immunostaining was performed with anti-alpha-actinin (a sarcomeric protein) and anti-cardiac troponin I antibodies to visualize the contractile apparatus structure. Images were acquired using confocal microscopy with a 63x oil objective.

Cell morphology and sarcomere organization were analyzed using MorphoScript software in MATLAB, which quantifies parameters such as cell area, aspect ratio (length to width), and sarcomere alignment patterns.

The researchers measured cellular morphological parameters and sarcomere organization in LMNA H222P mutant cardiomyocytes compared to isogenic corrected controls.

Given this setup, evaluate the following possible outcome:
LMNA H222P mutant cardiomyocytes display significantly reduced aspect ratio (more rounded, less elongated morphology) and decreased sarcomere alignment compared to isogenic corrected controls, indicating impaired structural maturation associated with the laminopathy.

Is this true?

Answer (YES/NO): NO